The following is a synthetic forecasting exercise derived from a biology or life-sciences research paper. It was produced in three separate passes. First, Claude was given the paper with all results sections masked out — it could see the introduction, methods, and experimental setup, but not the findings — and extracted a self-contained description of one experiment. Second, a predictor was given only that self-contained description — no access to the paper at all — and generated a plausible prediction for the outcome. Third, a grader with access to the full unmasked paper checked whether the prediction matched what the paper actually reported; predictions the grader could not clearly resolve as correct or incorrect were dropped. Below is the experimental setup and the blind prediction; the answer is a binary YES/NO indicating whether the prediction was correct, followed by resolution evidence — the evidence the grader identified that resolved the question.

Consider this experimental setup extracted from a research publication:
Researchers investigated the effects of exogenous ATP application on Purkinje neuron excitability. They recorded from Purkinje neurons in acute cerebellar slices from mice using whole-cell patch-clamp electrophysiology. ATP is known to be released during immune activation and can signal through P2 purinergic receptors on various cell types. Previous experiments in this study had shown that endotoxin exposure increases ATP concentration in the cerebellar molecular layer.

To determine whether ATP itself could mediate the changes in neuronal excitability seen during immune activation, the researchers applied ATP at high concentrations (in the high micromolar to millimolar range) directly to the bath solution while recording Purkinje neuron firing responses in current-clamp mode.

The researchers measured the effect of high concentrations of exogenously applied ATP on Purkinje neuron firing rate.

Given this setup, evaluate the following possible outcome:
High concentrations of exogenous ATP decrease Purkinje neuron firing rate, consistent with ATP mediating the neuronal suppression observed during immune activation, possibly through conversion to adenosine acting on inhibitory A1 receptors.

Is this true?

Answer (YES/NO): NO